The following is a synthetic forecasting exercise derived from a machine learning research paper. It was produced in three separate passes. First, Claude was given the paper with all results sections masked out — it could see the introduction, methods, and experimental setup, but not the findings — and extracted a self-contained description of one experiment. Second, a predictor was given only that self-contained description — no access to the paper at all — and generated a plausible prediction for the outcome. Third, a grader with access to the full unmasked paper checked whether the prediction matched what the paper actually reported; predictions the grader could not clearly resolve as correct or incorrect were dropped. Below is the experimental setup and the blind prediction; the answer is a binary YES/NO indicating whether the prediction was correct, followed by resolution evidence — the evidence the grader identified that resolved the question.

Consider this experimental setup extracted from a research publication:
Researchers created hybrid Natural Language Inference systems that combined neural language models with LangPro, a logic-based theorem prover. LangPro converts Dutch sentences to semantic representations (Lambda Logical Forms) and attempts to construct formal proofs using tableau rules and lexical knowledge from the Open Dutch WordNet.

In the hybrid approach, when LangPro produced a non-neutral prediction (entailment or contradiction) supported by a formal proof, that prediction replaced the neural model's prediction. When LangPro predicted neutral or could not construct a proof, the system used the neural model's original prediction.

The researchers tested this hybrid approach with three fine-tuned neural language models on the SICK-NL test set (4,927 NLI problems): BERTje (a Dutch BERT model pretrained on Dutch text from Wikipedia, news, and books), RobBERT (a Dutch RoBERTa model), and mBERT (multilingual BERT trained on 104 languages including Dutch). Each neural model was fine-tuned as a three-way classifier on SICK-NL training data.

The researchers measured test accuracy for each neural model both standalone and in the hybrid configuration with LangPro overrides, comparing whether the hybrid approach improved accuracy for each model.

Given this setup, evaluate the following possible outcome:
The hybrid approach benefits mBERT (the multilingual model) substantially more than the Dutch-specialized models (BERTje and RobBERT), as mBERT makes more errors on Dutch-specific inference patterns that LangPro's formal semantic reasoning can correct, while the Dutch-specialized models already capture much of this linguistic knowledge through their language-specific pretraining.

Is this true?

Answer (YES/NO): NO